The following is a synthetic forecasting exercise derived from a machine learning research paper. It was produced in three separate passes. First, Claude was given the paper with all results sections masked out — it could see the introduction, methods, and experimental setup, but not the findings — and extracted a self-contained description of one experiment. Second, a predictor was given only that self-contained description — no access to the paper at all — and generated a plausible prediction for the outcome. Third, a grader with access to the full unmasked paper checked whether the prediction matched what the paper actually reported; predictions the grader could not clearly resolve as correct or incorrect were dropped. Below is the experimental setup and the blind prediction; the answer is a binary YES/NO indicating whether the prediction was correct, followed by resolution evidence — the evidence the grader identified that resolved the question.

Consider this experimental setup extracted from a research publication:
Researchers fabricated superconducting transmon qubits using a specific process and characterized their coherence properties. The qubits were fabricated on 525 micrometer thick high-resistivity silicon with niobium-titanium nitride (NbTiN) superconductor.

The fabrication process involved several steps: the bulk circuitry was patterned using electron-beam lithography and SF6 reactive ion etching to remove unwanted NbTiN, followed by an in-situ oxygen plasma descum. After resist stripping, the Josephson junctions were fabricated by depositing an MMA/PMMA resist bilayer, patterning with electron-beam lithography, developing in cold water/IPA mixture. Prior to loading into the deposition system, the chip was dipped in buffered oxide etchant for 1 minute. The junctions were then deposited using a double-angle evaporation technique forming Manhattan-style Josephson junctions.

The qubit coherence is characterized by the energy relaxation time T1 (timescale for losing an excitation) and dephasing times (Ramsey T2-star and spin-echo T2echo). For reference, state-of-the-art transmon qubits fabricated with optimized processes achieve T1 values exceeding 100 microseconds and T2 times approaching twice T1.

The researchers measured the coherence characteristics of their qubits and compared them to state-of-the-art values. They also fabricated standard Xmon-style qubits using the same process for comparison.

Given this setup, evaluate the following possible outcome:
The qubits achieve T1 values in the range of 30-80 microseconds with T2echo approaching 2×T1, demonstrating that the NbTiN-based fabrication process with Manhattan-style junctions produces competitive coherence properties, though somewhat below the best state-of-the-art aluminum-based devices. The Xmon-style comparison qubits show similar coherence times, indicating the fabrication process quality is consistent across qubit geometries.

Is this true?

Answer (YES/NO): NO